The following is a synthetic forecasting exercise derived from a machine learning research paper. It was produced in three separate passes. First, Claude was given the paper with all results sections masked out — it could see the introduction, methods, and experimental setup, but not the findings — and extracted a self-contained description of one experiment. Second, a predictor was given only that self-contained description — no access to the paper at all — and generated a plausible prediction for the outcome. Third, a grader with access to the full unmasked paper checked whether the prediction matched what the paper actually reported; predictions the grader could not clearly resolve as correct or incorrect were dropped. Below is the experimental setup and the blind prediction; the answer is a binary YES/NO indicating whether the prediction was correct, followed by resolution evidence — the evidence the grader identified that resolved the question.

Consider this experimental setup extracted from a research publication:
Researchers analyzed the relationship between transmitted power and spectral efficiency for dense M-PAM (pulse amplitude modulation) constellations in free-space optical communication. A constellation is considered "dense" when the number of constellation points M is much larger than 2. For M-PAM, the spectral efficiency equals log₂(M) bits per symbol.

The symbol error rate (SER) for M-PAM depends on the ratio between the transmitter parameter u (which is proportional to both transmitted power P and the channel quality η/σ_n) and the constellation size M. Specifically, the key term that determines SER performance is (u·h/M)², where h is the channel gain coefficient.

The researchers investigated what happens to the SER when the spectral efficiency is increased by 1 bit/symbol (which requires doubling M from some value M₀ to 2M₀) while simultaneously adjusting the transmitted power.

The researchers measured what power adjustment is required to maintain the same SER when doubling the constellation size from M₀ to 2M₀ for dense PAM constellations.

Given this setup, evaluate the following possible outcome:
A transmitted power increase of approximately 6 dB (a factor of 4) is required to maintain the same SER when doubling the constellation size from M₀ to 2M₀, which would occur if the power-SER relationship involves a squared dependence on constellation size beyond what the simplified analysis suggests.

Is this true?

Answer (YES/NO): NO